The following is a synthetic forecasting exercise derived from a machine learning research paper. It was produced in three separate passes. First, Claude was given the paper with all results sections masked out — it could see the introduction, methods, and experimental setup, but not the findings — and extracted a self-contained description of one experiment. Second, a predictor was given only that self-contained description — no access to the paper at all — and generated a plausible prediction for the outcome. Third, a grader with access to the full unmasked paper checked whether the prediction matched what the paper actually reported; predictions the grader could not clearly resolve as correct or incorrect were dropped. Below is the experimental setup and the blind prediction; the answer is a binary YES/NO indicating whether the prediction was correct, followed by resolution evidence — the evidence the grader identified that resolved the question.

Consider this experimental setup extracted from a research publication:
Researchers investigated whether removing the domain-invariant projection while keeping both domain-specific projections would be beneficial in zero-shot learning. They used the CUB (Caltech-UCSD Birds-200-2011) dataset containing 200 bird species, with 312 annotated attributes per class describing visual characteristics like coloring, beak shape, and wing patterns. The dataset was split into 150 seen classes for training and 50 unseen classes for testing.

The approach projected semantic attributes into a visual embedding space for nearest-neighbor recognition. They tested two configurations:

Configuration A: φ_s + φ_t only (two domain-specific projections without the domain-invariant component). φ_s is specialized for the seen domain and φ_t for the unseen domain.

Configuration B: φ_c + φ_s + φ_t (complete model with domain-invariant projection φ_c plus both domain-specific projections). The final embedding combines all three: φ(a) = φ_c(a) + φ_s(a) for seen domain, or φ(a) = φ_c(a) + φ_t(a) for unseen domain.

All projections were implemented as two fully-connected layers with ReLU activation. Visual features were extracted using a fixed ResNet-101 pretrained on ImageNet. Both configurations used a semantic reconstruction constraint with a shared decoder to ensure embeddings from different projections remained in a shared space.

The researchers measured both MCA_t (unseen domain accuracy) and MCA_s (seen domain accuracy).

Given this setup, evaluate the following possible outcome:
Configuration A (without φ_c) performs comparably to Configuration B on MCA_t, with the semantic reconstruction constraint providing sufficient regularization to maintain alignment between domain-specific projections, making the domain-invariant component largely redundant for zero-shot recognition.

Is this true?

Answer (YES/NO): NO